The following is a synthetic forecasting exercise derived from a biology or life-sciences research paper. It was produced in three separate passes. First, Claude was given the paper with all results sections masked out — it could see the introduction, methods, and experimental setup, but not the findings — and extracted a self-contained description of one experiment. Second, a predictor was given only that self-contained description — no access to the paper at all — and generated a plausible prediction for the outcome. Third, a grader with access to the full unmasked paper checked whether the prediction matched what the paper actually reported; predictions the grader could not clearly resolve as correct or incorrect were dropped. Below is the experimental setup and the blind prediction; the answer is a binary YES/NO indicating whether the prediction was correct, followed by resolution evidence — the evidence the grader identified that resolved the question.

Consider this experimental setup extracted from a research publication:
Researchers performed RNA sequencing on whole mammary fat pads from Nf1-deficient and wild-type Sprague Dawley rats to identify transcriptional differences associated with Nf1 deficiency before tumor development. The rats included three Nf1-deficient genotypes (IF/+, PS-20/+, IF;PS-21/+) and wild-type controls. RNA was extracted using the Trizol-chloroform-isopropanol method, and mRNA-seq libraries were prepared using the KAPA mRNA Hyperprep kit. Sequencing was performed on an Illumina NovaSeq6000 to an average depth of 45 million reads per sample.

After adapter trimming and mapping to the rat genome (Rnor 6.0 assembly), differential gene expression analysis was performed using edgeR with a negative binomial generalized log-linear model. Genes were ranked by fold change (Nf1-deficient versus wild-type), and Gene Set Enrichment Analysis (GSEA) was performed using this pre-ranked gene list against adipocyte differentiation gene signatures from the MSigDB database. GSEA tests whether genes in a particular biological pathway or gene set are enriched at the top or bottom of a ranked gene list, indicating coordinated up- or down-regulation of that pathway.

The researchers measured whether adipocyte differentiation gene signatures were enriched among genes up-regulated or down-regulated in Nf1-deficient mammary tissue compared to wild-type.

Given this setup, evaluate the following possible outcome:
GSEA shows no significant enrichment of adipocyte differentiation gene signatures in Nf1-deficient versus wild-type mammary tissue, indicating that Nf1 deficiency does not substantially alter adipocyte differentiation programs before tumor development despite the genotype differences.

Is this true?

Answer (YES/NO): NO